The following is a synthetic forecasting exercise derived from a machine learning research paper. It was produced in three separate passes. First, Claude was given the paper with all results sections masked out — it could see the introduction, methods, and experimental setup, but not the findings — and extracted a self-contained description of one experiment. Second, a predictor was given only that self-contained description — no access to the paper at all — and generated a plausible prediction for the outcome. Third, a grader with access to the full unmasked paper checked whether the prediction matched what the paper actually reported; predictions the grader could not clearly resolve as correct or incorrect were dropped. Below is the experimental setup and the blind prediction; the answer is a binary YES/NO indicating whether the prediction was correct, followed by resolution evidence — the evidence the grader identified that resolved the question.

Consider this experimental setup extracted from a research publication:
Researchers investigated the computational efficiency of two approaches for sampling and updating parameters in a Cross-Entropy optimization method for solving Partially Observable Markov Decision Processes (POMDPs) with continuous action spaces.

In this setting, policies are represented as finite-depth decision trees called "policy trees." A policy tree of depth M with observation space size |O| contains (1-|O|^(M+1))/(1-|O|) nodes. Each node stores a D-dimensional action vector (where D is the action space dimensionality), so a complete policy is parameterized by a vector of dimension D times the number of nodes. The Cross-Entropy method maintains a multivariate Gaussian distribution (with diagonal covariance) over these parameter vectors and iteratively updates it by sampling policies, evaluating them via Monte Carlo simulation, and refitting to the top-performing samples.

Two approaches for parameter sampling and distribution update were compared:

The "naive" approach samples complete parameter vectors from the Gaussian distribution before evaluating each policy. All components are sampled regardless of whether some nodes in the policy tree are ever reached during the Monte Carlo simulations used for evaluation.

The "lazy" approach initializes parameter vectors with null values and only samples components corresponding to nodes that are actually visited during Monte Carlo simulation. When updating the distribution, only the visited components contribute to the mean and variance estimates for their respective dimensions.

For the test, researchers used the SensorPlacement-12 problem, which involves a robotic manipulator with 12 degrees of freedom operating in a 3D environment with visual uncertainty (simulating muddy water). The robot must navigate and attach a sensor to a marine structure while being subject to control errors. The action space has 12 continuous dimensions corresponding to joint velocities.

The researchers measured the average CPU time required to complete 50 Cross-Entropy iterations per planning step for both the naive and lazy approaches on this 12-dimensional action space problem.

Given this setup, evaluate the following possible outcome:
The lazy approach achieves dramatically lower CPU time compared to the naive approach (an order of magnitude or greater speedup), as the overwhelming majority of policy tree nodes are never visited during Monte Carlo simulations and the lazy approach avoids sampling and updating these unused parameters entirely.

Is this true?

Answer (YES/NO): YES